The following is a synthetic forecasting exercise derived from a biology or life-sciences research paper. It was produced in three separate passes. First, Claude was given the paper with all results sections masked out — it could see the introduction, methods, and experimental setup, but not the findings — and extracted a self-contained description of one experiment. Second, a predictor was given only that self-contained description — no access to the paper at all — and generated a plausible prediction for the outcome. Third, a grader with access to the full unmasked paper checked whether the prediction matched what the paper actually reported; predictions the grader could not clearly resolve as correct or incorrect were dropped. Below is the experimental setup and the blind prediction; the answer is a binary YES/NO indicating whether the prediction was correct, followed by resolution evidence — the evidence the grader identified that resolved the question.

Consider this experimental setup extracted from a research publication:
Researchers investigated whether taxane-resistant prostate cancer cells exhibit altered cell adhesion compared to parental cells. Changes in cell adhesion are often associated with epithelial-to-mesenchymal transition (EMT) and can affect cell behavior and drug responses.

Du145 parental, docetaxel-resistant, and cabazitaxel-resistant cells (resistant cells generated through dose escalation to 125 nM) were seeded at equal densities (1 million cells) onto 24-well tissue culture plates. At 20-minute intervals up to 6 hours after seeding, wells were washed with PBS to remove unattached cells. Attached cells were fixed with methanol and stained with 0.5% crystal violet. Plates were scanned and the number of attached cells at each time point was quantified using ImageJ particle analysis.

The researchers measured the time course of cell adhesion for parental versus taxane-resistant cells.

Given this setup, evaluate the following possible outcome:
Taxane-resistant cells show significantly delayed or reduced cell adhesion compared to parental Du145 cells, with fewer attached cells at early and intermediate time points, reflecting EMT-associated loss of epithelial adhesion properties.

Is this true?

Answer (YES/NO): NO